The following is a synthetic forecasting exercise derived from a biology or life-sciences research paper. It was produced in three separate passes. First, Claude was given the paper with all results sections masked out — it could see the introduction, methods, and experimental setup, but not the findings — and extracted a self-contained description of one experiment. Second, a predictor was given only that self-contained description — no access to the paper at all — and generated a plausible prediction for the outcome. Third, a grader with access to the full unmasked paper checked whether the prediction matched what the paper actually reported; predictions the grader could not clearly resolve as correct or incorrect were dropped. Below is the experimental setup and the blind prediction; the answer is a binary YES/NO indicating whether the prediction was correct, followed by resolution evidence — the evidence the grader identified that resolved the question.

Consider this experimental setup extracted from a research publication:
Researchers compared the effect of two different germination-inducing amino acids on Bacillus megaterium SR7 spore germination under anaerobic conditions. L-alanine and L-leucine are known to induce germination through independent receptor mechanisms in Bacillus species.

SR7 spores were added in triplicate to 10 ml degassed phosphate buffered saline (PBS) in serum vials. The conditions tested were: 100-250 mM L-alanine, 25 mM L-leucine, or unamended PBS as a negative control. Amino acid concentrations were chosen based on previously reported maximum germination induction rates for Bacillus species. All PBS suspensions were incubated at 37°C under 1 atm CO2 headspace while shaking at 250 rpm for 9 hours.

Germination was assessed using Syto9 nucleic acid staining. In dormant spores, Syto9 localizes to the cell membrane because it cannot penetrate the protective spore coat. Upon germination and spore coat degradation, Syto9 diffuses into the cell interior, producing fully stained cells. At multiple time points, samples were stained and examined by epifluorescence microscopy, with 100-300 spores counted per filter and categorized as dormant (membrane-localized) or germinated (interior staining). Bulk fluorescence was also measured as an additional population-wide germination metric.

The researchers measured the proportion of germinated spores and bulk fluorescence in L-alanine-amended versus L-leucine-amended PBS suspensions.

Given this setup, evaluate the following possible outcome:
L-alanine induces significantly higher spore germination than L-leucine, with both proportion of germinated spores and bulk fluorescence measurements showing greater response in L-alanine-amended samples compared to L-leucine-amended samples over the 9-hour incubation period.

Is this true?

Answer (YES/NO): NO